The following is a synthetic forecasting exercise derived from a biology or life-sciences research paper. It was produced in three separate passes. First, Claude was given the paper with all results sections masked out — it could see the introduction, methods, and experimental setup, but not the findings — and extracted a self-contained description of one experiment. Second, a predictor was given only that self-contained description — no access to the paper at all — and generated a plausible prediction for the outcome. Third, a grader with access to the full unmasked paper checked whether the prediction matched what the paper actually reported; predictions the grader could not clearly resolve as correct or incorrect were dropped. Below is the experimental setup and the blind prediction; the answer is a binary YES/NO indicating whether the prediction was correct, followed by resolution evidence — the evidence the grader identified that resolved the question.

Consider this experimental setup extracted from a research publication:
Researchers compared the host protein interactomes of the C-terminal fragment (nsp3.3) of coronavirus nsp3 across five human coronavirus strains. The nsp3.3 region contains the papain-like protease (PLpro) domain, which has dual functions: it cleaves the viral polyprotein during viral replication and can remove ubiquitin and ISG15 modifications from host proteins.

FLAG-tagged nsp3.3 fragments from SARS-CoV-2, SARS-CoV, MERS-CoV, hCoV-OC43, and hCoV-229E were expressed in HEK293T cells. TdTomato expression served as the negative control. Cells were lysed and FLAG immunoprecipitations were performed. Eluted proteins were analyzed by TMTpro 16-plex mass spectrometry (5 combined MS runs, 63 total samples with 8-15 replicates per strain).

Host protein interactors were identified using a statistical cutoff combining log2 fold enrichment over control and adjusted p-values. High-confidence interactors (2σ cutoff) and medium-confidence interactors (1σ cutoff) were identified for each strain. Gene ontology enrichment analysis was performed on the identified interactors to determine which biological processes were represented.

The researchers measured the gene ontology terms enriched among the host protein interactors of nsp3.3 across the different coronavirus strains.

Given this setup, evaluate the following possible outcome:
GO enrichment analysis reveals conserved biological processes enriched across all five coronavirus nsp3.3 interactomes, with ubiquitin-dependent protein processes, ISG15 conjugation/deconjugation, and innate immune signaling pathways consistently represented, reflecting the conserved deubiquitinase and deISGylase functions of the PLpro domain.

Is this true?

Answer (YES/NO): NO